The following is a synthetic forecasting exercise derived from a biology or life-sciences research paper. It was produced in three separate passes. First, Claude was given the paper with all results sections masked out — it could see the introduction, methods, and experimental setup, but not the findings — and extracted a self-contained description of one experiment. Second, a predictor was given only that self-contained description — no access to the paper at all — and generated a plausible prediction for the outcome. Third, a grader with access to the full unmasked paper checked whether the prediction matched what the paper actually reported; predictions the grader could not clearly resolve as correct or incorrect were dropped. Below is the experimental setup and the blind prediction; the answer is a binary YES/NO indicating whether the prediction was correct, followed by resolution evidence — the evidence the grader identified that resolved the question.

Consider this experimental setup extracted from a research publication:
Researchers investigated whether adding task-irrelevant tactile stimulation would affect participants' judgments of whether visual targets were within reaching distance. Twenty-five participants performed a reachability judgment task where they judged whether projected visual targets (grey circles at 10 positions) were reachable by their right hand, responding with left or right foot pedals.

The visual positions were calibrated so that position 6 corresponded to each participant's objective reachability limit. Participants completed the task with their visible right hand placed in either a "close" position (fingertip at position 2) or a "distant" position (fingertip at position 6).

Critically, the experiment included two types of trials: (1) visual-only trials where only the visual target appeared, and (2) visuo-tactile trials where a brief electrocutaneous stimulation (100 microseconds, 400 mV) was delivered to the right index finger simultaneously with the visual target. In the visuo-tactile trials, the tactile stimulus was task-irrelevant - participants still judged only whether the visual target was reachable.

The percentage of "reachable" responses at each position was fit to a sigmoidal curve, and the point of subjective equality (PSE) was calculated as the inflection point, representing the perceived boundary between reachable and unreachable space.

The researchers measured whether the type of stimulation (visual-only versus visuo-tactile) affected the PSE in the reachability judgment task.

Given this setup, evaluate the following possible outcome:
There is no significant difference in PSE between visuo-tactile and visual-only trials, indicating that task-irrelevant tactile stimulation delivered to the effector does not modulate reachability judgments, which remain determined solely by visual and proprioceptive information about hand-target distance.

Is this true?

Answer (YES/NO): NO